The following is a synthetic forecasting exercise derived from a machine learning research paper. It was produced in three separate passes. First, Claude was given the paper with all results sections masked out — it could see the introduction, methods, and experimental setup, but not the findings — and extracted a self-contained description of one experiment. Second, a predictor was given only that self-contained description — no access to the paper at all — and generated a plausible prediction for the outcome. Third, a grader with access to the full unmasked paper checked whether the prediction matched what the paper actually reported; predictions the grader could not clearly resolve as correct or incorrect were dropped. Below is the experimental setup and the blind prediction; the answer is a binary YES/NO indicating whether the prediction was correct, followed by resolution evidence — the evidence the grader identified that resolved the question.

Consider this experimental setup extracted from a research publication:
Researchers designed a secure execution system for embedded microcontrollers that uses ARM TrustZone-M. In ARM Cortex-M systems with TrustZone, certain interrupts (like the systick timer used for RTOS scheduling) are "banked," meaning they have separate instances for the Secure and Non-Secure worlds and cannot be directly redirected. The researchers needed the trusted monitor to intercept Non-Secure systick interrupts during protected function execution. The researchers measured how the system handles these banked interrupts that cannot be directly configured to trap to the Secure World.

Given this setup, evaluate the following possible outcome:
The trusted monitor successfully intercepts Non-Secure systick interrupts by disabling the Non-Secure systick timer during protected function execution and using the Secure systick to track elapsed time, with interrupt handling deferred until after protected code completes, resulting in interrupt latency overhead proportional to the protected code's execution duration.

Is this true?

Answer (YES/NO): NO